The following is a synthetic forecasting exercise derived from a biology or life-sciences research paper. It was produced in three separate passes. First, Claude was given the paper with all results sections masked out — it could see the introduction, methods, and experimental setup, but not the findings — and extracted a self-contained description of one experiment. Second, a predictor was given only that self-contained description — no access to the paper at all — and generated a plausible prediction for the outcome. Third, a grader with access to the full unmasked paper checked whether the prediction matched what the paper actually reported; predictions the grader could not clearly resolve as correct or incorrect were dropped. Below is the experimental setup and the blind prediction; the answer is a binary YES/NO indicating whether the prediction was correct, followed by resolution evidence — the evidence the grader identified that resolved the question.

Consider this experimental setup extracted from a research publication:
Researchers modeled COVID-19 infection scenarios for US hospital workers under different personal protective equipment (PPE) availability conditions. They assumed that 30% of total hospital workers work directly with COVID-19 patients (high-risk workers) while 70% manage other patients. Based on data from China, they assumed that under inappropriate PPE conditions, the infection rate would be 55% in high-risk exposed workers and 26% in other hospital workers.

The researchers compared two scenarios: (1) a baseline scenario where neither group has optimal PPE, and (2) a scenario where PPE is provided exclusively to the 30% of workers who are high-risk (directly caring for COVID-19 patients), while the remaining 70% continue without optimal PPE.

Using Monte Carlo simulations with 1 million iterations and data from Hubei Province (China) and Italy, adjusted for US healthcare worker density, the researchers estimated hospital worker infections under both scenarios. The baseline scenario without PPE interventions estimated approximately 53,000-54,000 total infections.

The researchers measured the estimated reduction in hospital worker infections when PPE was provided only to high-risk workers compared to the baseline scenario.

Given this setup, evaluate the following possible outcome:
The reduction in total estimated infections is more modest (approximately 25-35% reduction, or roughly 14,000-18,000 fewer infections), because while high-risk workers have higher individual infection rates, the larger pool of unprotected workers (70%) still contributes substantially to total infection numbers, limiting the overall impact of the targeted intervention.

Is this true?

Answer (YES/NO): NO